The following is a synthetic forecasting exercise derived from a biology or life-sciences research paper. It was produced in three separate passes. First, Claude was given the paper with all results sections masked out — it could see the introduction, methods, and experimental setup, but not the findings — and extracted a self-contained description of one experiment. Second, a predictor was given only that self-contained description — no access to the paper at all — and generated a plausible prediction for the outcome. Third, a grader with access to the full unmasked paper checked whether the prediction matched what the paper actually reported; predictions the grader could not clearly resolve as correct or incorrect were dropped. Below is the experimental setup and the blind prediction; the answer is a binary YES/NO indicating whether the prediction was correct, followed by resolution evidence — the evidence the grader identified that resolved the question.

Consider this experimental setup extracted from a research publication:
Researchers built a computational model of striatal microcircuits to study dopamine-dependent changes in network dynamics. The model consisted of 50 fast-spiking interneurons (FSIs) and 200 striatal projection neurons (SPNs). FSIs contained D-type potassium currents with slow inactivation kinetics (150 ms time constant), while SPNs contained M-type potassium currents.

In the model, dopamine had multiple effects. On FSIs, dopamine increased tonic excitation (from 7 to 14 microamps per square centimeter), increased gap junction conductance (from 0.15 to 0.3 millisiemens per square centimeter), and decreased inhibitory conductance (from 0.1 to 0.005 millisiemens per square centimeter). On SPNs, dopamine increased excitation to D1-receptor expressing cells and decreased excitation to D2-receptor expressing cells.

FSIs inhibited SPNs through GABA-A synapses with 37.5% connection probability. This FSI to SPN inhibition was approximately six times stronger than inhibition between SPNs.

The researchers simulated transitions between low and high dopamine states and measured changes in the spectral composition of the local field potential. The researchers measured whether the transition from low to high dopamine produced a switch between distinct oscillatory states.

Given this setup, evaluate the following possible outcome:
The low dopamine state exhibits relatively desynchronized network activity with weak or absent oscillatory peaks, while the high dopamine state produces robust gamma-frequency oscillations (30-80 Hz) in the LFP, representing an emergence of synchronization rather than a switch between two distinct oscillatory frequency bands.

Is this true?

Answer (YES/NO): NO